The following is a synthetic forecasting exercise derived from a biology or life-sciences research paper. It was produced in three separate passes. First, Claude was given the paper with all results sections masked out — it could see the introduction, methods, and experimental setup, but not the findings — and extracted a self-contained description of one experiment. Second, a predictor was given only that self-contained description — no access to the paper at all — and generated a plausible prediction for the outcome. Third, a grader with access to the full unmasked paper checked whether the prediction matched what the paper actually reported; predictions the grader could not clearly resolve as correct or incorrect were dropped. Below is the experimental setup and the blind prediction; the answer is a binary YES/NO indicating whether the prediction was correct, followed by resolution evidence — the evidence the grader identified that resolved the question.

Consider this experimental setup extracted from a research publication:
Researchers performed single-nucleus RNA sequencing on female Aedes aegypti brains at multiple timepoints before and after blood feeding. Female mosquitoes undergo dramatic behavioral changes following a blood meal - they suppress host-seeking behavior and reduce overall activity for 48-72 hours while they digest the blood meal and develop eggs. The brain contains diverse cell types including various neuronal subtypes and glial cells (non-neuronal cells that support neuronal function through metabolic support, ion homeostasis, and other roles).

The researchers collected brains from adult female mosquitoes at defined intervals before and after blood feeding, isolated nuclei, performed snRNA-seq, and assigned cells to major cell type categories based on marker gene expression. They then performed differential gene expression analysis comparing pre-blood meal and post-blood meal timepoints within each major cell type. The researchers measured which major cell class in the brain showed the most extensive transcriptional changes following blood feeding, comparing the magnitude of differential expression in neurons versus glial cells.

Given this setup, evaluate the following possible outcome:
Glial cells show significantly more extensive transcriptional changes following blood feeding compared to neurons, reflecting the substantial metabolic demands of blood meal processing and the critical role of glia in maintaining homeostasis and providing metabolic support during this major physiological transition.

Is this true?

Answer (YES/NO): YES